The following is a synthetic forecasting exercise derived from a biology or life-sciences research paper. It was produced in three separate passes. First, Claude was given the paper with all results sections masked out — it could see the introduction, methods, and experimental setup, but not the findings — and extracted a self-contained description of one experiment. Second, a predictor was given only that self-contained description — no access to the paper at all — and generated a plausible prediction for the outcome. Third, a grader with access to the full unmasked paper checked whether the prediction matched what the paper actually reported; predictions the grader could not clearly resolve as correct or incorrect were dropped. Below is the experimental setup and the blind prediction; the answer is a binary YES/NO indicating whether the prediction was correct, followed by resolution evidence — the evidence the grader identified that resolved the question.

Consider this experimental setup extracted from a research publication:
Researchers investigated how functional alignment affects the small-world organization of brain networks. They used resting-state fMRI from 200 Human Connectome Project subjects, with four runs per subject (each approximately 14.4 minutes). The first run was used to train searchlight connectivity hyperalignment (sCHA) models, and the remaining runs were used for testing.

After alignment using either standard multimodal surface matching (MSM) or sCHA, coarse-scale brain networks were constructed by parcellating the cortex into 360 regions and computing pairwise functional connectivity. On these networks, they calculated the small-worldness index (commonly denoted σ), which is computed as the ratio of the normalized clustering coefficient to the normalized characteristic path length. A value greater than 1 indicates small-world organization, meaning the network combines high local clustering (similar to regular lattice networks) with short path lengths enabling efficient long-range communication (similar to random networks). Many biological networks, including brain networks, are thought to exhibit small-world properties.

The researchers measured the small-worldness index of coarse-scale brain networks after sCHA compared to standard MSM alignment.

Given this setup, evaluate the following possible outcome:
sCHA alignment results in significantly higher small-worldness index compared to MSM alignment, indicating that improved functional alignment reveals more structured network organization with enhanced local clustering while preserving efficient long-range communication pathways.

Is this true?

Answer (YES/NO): NO